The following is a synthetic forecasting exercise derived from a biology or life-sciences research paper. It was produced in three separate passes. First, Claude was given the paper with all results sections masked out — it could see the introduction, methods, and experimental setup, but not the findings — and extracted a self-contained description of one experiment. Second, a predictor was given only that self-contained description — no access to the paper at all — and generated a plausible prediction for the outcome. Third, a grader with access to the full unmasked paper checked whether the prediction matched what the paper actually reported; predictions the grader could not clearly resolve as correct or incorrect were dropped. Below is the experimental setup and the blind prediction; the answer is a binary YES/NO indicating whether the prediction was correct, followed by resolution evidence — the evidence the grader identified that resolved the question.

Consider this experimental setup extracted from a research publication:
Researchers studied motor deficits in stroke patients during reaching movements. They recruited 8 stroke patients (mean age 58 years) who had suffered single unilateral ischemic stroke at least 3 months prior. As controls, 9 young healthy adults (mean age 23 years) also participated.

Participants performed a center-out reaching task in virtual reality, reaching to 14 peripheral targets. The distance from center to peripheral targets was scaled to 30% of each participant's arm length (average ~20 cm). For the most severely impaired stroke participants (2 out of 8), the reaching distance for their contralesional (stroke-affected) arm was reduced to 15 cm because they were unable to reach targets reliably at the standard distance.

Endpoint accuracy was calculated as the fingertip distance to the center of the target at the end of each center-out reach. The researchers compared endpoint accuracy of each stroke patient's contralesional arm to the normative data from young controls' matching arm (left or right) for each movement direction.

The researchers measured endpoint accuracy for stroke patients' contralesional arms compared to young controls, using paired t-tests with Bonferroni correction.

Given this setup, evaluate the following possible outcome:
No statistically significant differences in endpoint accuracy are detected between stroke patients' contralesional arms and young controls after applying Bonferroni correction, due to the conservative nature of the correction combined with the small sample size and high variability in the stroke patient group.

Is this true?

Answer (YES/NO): NO